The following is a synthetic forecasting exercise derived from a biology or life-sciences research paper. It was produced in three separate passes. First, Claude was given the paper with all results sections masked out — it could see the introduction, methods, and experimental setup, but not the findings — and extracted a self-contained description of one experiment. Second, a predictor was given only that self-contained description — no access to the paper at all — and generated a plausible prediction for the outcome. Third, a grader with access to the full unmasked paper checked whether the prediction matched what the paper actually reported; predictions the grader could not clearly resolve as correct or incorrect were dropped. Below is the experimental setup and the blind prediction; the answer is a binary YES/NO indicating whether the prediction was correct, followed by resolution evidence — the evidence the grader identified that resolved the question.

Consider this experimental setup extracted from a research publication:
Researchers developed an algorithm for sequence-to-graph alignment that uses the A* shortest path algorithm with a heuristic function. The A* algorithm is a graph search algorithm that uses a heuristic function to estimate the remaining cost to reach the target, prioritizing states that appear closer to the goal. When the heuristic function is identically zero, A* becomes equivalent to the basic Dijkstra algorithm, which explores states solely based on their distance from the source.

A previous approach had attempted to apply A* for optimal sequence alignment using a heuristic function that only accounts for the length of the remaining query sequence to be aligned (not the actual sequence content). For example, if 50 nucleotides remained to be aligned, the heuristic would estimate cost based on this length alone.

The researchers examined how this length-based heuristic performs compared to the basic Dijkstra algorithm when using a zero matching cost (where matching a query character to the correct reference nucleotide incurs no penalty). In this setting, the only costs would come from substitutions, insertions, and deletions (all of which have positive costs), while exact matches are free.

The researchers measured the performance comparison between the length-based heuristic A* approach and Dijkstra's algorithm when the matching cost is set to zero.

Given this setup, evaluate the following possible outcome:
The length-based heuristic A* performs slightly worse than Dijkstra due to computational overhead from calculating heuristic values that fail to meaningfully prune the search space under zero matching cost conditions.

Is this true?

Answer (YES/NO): NO